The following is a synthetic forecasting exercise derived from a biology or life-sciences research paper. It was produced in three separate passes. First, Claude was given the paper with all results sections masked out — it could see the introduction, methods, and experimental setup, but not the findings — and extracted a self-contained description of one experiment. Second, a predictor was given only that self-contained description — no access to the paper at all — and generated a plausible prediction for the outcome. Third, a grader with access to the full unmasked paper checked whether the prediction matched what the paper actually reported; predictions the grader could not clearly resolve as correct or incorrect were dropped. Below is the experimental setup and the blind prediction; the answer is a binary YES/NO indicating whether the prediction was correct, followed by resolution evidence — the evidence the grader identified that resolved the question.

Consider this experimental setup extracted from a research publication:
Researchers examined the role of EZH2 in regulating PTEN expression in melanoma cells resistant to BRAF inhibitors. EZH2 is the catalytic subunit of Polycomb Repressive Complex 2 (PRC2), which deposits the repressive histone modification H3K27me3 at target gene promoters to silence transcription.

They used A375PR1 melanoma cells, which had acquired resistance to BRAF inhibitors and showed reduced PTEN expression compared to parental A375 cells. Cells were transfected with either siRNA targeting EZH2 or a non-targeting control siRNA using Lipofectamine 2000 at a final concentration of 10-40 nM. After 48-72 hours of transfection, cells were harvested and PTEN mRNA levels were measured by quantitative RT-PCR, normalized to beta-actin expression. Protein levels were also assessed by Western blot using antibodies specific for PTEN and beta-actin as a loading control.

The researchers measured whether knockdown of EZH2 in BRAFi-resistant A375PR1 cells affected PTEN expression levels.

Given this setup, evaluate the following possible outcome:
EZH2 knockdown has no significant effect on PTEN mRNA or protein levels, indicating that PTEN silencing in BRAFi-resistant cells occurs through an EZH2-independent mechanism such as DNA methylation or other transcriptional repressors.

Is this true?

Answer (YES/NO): NO